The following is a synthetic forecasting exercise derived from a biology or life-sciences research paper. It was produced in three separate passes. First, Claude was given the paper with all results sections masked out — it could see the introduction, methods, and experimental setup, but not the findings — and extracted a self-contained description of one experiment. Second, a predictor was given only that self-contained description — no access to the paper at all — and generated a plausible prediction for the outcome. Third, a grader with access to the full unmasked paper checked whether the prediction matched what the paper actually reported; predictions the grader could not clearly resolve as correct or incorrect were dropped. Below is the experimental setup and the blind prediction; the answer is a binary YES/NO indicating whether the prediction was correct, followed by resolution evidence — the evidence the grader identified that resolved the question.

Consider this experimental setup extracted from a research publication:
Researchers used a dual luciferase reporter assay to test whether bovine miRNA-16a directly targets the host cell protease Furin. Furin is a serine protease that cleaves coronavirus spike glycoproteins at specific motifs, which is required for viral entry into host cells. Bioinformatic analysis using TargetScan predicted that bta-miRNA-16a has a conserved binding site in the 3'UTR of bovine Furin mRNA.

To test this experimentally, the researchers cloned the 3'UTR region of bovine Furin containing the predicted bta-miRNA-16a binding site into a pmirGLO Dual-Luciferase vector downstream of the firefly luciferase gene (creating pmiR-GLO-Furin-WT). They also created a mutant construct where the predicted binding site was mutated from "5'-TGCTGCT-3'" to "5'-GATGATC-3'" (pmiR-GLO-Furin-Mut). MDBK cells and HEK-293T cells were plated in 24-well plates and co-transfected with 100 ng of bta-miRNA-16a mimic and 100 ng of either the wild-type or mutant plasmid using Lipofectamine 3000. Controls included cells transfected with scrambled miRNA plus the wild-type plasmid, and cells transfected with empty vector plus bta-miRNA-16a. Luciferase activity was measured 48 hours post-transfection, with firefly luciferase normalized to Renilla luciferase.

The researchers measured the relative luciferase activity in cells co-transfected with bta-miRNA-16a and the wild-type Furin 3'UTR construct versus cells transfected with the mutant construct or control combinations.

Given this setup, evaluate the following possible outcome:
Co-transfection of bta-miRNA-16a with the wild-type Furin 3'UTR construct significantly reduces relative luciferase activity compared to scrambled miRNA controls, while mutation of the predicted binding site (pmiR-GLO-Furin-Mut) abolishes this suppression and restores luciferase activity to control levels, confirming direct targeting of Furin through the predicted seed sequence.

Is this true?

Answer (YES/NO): YES